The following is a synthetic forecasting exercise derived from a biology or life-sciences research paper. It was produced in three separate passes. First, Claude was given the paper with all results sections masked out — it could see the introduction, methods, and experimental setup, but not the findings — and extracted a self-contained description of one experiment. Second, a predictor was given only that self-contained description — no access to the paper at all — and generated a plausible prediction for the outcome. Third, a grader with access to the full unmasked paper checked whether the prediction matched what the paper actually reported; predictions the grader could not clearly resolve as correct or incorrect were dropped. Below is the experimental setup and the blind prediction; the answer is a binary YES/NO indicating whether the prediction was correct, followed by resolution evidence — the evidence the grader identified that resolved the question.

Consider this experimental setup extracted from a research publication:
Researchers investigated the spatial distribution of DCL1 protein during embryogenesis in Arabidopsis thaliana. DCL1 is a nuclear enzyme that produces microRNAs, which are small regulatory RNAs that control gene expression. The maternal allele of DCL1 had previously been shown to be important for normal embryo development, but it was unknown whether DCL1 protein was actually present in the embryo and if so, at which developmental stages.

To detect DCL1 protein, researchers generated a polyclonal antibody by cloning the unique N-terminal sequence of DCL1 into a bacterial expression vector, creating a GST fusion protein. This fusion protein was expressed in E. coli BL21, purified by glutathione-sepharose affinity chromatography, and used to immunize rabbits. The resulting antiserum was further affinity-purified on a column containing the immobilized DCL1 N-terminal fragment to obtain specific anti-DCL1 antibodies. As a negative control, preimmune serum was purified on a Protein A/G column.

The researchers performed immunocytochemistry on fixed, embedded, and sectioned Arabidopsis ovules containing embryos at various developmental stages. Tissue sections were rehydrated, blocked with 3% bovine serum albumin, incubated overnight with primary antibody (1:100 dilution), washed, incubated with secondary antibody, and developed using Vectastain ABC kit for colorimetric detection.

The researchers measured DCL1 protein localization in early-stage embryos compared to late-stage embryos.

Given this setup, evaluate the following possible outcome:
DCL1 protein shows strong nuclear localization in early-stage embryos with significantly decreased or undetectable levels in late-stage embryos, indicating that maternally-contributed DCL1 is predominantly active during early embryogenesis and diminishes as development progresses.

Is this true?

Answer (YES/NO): NO